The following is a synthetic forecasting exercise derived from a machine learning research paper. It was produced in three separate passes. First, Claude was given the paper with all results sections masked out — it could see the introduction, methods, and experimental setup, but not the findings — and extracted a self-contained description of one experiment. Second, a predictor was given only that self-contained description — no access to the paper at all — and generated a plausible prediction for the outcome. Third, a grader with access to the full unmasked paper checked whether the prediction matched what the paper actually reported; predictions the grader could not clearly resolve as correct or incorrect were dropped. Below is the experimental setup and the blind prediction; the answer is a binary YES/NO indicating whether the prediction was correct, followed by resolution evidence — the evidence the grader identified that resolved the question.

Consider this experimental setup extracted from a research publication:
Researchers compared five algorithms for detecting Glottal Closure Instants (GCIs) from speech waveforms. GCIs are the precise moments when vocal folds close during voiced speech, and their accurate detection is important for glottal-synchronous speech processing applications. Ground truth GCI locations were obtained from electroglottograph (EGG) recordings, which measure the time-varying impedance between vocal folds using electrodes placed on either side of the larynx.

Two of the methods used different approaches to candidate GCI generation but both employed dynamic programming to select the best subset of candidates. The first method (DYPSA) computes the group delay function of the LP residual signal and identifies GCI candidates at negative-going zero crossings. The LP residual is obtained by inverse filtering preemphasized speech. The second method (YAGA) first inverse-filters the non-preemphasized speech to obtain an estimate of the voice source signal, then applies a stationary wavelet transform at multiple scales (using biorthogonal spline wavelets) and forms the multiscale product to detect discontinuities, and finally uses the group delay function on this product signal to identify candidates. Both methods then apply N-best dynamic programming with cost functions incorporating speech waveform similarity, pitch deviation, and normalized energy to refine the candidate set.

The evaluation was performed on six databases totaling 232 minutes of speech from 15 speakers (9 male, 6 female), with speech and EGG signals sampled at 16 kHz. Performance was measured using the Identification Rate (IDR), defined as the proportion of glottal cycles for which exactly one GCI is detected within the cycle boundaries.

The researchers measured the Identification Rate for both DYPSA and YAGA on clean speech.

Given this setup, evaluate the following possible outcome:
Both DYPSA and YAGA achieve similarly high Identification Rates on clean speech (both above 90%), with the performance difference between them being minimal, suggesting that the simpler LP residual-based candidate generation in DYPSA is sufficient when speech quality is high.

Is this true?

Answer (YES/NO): NO